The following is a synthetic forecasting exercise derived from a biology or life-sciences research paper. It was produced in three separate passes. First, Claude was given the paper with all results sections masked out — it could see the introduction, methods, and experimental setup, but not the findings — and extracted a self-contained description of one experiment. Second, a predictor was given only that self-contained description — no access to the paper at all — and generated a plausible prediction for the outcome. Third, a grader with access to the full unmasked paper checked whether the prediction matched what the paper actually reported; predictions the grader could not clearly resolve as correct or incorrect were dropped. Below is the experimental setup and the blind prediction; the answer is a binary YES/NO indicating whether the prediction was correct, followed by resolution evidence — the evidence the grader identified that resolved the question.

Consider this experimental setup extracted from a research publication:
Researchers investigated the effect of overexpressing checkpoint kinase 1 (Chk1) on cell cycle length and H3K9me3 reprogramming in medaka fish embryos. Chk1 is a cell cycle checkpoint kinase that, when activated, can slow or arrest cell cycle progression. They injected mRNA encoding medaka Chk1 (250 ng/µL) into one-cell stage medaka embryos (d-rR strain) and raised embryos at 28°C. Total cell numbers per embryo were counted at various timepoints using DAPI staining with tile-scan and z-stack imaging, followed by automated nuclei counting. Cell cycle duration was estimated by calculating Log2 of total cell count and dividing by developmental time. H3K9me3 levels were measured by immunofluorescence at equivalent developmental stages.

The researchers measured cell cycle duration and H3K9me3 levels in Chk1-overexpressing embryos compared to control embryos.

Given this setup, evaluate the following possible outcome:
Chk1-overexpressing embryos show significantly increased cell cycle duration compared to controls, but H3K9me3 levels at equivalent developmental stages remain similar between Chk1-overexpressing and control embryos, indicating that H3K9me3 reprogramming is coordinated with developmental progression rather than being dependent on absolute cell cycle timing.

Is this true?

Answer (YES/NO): NO